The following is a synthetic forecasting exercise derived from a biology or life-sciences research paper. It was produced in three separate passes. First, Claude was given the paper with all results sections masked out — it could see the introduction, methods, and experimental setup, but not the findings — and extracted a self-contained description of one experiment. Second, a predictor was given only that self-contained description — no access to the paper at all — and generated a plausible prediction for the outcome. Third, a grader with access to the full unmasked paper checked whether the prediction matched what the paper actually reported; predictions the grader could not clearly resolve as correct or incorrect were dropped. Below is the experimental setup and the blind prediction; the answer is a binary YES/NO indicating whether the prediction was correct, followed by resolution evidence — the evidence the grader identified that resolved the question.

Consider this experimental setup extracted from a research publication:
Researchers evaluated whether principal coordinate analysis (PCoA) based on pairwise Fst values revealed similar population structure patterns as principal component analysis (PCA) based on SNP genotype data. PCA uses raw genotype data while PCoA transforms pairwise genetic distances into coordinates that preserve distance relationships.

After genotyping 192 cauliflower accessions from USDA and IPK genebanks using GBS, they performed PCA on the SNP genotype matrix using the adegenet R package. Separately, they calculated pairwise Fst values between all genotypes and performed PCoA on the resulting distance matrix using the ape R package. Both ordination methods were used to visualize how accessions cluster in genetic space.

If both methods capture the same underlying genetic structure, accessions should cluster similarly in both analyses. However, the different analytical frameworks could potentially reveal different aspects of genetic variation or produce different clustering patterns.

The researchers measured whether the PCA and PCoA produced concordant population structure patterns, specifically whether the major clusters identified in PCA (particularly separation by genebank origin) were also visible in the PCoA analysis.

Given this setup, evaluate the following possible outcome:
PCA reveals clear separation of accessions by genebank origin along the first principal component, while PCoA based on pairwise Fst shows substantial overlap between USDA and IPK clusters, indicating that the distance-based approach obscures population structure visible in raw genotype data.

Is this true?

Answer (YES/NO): NO